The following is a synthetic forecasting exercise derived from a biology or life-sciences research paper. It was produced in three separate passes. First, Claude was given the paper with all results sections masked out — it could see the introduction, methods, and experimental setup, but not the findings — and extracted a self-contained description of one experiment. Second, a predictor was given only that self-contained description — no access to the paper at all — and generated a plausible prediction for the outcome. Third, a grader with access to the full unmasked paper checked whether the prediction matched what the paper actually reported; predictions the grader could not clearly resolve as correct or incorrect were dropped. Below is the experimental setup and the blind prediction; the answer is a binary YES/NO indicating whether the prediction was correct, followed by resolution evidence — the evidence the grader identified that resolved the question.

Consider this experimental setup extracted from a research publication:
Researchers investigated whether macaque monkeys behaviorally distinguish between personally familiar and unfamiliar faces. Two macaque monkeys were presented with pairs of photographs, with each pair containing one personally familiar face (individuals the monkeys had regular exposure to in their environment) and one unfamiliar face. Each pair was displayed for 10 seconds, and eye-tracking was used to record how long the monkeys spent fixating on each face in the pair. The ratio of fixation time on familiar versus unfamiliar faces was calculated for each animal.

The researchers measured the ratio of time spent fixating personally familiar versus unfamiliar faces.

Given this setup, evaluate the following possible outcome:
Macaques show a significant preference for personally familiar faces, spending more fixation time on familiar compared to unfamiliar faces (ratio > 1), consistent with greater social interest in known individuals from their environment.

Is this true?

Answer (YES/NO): NO